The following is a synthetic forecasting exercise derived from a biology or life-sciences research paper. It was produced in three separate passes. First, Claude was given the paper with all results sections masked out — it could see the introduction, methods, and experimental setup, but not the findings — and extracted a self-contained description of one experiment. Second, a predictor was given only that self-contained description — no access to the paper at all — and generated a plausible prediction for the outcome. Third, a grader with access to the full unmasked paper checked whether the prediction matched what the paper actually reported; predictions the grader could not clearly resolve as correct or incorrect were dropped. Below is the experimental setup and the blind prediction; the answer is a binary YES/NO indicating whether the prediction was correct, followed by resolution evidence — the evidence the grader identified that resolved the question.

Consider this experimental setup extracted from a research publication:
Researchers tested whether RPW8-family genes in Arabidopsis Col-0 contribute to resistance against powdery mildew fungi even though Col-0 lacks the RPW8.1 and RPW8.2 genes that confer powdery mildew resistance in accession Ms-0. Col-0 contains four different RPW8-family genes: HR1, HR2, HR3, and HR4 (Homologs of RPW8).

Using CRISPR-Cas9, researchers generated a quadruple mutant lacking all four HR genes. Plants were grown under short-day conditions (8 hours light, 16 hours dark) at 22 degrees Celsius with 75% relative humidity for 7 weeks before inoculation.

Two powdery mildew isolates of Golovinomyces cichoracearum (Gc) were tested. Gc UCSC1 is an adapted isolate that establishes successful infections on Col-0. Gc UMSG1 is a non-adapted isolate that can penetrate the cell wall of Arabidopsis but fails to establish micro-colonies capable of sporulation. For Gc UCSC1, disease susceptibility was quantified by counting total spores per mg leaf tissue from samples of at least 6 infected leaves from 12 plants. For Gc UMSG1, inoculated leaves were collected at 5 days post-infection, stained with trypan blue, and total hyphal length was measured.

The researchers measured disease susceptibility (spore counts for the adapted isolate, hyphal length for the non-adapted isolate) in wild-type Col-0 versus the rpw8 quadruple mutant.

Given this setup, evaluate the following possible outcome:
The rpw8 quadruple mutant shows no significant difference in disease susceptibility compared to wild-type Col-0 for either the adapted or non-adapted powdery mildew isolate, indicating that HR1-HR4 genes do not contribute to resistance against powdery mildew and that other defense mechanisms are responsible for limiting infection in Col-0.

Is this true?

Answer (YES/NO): NO